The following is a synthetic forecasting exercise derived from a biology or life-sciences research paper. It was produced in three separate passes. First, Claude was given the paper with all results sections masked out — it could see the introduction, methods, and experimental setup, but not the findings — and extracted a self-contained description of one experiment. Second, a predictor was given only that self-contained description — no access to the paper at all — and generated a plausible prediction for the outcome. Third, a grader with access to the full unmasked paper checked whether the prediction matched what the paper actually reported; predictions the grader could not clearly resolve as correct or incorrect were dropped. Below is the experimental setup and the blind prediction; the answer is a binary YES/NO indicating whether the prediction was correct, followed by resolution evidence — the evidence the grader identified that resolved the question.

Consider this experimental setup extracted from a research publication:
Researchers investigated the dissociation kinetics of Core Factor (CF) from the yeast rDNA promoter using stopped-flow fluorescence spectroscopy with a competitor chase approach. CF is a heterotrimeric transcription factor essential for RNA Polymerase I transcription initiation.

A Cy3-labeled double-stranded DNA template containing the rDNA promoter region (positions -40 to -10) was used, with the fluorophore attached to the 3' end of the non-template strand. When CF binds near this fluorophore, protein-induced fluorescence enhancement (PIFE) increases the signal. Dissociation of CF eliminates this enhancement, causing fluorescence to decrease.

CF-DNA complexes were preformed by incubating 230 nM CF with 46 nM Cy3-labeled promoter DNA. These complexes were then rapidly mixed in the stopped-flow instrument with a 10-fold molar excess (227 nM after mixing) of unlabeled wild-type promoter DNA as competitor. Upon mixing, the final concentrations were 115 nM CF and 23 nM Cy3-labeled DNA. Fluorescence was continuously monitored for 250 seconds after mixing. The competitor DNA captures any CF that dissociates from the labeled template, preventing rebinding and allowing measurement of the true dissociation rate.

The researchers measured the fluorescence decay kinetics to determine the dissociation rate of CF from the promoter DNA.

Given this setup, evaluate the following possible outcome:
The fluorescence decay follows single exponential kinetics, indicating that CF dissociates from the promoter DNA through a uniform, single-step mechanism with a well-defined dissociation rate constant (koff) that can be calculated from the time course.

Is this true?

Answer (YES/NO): NO